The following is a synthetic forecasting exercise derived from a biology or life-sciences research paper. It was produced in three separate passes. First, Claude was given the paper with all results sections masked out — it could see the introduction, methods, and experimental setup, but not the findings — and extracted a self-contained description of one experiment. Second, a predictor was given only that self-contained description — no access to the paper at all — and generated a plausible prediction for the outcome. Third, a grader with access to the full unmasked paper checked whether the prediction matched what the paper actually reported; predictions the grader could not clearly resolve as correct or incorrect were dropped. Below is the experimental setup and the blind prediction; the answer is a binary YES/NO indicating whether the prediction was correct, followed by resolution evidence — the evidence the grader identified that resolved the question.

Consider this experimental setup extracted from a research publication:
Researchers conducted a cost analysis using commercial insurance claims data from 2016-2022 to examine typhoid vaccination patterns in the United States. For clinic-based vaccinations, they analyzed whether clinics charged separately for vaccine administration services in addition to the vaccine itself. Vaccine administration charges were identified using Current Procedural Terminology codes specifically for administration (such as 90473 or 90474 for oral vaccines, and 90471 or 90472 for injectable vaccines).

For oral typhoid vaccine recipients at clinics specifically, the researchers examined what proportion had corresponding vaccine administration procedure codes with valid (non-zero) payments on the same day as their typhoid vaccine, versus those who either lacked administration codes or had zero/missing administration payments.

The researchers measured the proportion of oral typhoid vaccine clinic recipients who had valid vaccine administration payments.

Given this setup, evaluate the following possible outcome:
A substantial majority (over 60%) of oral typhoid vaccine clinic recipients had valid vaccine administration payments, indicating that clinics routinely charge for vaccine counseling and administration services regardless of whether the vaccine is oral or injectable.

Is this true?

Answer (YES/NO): NO